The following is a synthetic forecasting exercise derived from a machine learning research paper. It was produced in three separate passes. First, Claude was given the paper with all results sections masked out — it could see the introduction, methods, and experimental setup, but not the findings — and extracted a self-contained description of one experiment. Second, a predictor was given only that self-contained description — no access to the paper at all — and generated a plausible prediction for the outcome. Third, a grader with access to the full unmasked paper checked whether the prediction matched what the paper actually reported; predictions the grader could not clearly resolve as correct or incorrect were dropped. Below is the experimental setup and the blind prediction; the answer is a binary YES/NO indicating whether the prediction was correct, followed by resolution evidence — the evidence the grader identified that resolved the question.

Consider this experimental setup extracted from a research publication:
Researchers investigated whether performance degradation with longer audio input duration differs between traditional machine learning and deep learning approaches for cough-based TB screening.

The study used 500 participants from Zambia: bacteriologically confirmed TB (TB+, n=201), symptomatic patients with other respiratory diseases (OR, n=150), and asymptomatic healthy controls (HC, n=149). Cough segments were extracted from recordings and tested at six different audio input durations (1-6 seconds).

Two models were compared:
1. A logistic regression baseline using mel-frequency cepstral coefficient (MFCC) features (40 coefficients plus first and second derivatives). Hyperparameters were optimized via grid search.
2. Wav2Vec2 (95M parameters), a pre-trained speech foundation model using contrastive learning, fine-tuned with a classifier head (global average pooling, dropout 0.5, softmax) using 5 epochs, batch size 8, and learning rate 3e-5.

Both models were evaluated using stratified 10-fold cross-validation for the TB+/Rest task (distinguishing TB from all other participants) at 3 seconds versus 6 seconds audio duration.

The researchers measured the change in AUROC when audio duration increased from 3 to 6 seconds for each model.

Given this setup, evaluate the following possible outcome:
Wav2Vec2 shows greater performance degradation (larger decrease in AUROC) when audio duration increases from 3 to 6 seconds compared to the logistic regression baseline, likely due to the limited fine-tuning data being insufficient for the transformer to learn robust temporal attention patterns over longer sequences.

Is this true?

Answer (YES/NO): NO